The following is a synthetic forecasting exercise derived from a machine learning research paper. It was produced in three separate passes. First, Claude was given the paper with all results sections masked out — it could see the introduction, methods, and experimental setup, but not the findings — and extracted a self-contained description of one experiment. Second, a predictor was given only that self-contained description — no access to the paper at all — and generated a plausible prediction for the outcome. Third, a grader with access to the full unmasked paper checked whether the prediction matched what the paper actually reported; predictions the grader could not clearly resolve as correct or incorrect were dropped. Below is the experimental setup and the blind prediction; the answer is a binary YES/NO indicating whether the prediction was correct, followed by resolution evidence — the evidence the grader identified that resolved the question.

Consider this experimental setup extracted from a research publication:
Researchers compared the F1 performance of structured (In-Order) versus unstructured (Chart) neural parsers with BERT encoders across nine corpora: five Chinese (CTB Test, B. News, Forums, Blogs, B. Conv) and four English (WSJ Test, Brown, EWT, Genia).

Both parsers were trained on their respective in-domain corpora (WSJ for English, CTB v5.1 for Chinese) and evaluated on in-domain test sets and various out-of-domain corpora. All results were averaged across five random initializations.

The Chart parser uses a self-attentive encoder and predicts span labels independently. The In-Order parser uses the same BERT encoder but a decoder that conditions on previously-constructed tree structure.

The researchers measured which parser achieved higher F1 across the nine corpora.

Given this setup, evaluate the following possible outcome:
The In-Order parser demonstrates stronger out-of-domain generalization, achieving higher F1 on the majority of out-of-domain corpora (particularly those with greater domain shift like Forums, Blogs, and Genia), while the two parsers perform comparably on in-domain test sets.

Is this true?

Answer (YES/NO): YES